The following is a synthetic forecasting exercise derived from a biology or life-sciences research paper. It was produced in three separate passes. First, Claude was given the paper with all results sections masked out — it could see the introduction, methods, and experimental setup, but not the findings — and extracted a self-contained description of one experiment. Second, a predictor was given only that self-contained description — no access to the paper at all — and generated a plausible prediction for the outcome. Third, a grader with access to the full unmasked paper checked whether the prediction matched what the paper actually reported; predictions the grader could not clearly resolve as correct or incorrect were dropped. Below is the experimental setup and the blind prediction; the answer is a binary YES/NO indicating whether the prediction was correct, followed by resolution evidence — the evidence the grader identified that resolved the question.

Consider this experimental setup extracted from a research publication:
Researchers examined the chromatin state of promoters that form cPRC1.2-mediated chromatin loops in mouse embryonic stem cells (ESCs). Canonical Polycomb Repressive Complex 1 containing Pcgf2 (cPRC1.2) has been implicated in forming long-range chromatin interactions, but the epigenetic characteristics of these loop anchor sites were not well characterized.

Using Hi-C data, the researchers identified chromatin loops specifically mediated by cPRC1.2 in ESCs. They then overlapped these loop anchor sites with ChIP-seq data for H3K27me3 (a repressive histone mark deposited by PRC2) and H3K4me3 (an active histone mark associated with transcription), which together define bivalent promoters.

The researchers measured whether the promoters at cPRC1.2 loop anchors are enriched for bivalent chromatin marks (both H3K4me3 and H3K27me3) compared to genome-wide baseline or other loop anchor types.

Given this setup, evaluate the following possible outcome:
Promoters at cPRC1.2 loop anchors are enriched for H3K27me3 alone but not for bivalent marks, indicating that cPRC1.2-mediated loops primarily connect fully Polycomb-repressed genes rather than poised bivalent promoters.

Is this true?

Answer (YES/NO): NO